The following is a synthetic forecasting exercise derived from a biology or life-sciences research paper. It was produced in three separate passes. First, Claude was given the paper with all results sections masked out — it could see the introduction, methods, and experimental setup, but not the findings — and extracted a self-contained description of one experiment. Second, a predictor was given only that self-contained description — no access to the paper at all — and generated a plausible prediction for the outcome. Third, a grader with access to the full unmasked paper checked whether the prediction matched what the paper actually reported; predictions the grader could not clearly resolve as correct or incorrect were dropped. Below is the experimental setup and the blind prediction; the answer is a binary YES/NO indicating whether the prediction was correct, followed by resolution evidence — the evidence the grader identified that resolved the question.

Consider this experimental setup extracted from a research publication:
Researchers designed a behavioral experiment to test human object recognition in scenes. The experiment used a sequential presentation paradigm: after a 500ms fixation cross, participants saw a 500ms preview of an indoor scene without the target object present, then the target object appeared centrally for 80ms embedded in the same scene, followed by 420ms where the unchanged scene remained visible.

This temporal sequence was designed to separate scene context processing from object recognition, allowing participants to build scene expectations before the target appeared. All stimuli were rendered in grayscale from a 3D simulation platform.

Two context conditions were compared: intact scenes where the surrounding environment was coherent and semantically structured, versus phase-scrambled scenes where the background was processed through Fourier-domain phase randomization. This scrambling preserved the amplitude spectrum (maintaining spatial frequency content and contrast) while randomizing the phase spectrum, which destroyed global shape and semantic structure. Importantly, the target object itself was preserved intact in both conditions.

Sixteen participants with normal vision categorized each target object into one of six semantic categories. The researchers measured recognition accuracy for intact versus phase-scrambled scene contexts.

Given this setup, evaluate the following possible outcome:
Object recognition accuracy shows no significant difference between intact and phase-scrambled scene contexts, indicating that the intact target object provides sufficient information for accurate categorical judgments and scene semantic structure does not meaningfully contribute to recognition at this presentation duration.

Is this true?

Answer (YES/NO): NO